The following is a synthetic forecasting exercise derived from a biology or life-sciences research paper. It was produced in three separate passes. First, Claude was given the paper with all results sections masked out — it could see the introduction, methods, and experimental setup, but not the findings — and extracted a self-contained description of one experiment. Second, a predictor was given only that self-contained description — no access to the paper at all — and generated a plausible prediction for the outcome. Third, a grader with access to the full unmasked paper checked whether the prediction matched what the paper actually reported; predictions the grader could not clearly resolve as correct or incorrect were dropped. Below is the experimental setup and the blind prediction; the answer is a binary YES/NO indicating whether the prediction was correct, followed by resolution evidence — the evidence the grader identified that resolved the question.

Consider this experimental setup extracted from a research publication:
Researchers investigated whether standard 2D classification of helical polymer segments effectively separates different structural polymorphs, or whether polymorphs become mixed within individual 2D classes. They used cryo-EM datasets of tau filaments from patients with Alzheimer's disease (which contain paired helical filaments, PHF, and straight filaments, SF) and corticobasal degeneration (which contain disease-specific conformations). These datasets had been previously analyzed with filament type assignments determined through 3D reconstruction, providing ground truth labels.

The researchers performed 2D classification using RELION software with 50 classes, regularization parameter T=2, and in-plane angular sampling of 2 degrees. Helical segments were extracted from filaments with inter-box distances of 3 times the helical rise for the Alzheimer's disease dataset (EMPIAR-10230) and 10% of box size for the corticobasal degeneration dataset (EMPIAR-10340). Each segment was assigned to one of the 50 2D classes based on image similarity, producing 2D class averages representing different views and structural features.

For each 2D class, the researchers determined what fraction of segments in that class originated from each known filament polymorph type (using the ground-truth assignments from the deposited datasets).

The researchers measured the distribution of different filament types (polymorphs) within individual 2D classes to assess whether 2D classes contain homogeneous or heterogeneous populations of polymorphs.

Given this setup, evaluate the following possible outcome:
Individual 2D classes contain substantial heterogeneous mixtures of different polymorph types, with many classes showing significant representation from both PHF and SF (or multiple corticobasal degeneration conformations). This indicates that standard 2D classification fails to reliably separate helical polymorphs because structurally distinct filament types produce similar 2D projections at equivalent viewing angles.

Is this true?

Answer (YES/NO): YES